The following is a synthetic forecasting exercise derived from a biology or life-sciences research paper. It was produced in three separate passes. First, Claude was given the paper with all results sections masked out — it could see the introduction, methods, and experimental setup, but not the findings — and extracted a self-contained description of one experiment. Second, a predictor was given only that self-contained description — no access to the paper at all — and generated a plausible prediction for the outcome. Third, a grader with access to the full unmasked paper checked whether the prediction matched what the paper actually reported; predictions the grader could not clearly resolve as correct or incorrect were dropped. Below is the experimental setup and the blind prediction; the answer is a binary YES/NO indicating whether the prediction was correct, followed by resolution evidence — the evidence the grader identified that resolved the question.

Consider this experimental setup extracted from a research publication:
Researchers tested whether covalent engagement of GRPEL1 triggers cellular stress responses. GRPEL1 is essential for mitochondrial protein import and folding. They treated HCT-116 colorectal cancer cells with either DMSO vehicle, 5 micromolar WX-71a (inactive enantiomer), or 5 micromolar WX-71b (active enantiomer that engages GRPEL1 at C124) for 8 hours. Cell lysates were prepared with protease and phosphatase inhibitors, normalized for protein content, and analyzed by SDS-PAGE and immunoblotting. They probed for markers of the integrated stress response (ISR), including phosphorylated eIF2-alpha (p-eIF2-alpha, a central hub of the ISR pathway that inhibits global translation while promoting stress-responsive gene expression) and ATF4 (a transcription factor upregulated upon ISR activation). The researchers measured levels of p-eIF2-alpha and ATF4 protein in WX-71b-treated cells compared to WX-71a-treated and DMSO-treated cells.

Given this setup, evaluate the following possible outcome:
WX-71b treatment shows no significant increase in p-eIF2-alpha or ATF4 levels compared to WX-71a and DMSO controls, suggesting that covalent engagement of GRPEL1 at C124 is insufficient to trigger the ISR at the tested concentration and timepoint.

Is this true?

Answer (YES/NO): NO